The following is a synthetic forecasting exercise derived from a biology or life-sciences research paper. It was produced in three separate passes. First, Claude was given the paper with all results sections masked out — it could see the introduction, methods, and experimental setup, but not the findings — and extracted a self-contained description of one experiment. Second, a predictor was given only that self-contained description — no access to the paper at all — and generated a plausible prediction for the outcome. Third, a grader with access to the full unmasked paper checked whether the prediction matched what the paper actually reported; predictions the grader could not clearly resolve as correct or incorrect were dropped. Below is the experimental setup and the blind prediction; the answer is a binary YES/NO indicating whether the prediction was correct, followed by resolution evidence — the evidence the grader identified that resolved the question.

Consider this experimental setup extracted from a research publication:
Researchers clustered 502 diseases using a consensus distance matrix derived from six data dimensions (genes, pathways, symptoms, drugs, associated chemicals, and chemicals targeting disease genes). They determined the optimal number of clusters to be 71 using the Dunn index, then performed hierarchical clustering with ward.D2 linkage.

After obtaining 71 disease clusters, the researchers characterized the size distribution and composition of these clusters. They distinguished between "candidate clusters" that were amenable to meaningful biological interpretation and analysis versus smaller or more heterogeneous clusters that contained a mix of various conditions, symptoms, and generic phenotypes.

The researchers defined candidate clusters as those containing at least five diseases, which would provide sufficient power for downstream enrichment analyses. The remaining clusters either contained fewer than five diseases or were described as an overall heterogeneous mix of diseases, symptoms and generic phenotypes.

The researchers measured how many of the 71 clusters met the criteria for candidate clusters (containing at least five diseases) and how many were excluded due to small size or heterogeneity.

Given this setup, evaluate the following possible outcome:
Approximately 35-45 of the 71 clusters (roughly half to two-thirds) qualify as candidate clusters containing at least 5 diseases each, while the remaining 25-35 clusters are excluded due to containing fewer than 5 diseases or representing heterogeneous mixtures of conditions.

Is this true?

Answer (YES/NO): NO